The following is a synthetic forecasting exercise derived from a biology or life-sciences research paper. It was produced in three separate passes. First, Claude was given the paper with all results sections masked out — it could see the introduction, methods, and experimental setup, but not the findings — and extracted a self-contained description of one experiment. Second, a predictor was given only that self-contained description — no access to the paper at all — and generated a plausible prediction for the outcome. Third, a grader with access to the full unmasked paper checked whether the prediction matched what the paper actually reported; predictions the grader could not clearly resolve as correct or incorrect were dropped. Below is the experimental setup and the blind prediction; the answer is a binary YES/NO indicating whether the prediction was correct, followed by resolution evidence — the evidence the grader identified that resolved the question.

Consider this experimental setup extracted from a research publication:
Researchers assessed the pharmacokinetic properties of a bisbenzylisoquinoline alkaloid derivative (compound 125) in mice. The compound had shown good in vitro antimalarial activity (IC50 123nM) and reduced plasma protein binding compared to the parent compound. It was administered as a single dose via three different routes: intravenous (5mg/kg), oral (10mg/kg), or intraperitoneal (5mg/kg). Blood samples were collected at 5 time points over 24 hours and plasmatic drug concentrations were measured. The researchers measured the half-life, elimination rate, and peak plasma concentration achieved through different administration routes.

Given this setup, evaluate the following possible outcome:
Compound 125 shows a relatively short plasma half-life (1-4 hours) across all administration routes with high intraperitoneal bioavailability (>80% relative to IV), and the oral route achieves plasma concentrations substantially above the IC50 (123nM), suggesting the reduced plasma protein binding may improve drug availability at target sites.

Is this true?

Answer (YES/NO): NO